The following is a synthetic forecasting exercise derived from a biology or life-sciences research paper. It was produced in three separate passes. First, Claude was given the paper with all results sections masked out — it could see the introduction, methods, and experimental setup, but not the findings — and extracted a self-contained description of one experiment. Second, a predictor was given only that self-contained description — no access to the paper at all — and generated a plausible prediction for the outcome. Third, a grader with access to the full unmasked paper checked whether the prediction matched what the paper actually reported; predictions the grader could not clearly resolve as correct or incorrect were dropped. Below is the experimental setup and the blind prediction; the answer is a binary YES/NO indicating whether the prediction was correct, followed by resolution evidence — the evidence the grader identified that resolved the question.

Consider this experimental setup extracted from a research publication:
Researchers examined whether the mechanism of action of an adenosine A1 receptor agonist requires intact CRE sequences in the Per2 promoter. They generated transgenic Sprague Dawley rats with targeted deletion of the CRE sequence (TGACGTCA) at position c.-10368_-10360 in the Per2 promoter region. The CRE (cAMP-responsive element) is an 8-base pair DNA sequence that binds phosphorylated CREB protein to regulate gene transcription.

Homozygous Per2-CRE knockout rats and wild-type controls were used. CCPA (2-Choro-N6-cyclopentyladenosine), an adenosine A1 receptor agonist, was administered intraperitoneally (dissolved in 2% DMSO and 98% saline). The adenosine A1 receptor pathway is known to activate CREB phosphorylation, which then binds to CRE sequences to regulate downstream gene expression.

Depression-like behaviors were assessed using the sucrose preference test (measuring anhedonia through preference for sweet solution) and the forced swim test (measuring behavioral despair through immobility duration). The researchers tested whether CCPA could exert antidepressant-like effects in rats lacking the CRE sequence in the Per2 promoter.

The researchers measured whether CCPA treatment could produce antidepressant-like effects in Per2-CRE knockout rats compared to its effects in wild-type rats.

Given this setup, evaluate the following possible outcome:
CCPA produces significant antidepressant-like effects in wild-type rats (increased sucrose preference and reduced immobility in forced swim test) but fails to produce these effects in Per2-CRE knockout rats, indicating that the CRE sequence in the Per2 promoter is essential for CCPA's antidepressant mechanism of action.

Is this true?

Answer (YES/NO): YES